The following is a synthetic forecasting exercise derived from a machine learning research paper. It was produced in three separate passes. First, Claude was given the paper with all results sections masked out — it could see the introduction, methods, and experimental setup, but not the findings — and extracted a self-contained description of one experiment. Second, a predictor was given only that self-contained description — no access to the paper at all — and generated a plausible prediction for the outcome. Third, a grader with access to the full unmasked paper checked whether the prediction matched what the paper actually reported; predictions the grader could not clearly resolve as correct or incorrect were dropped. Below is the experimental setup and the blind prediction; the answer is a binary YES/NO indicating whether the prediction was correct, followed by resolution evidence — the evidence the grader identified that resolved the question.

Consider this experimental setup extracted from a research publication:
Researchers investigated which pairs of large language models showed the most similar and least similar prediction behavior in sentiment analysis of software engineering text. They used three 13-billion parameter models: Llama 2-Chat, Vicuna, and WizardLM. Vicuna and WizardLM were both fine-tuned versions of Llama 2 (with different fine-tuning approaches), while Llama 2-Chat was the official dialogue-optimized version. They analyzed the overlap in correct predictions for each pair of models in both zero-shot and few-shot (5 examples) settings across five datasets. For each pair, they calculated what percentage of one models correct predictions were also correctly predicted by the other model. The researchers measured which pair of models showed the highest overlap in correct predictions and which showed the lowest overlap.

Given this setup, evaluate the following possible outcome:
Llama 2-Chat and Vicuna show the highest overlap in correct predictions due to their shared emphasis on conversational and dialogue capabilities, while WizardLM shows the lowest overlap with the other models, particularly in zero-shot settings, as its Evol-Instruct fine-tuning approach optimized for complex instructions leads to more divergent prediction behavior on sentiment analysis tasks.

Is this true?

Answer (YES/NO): NO